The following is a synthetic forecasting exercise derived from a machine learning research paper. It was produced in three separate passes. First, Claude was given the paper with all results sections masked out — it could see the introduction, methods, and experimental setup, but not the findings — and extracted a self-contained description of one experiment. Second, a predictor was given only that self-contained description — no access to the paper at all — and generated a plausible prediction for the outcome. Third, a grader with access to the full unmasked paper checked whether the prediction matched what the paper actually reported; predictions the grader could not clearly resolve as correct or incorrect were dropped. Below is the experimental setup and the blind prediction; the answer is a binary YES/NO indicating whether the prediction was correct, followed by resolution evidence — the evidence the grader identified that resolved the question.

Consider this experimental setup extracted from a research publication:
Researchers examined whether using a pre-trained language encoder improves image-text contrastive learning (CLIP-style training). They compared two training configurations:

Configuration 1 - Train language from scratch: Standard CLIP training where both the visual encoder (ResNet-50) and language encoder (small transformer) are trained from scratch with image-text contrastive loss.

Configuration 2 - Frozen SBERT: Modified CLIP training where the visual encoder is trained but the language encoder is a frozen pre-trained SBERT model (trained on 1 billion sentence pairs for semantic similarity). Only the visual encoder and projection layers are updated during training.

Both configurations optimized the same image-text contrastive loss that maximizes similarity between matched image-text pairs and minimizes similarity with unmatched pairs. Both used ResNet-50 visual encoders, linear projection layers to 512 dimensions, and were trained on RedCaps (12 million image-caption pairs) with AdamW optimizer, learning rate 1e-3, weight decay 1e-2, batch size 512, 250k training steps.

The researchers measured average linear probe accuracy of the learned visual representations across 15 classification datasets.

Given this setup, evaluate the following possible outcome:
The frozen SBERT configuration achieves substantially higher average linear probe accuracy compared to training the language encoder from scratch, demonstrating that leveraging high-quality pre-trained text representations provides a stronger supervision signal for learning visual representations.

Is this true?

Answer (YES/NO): NO